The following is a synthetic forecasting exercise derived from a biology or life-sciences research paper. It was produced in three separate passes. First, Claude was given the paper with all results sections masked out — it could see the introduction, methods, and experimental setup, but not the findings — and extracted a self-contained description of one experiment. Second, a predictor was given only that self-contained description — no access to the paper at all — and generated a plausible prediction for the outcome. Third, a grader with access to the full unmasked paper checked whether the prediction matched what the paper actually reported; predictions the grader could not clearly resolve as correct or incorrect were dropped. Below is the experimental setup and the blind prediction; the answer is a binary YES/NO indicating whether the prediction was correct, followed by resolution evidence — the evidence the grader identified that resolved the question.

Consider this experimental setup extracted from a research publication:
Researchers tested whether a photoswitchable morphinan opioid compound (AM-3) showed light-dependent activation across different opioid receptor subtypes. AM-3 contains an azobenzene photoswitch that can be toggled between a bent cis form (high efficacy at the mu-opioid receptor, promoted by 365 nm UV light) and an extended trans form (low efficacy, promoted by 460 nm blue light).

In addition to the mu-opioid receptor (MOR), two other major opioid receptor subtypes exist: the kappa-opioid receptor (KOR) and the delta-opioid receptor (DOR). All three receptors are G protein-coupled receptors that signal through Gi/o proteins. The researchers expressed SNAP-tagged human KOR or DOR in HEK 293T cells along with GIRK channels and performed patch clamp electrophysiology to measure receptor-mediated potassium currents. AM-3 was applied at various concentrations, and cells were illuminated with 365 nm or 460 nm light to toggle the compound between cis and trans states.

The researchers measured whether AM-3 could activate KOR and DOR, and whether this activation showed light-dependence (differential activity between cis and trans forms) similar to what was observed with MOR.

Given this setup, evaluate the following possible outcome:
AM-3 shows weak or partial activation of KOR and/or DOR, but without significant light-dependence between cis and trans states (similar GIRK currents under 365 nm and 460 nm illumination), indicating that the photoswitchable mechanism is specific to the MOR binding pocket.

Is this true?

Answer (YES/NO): NO